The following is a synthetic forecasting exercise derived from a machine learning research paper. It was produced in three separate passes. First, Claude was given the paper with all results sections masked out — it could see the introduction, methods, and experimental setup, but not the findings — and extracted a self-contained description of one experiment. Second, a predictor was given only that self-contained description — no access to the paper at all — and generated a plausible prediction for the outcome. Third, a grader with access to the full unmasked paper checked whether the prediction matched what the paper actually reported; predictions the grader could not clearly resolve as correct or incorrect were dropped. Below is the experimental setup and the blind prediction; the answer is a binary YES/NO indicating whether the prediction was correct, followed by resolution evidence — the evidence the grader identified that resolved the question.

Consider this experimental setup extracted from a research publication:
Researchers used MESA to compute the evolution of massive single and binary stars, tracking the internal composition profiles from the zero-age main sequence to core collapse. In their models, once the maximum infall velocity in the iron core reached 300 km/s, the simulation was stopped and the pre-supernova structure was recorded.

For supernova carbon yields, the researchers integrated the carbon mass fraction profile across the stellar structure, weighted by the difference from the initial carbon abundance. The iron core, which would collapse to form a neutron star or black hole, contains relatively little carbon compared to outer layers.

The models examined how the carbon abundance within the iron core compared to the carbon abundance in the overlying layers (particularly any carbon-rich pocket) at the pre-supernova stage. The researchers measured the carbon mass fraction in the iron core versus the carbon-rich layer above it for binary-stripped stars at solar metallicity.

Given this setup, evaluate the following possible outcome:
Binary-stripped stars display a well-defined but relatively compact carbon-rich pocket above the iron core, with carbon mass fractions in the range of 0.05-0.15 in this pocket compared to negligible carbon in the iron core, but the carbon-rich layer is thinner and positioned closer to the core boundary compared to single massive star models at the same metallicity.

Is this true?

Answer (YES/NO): NO